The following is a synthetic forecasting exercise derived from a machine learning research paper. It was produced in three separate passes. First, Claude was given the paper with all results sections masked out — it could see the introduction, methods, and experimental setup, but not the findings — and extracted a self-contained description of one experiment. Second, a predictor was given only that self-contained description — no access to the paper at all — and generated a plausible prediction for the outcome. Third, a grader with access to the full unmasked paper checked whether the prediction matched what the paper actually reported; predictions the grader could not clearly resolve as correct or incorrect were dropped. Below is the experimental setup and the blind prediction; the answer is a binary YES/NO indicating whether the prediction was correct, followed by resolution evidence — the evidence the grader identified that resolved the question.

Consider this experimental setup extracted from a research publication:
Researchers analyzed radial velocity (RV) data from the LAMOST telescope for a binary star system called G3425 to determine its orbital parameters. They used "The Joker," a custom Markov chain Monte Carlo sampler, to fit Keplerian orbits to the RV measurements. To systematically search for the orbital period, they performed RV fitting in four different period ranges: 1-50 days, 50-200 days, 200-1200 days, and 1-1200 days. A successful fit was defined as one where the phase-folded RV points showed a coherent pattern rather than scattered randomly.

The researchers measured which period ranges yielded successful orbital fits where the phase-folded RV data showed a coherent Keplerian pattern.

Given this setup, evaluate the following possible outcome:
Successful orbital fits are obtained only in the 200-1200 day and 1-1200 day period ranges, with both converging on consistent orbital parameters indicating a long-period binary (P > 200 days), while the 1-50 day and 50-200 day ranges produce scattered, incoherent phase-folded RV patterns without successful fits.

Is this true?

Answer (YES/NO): YES